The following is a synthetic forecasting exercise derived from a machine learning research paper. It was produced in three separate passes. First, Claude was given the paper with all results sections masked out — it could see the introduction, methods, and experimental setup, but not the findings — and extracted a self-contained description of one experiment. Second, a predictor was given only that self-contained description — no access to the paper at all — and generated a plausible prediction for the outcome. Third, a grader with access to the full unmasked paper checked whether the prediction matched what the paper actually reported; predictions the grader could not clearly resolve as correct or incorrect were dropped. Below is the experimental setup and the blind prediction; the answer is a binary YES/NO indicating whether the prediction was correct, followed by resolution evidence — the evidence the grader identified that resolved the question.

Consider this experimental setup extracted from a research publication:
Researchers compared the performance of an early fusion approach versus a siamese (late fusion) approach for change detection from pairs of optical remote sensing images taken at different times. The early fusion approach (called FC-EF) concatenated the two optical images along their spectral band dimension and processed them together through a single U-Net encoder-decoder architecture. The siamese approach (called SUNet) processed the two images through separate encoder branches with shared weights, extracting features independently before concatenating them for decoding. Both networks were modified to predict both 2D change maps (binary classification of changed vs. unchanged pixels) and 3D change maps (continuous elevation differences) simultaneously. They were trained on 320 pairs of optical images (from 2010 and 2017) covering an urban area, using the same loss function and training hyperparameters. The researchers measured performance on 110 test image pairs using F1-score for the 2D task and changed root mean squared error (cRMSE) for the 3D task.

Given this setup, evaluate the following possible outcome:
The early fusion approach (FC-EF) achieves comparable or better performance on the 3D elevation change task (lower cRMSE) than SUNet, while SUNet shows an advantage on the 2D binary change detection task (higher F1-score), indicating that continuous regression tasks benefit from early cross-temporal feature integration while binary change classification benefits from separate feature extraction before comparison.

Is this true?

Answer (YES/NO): NO